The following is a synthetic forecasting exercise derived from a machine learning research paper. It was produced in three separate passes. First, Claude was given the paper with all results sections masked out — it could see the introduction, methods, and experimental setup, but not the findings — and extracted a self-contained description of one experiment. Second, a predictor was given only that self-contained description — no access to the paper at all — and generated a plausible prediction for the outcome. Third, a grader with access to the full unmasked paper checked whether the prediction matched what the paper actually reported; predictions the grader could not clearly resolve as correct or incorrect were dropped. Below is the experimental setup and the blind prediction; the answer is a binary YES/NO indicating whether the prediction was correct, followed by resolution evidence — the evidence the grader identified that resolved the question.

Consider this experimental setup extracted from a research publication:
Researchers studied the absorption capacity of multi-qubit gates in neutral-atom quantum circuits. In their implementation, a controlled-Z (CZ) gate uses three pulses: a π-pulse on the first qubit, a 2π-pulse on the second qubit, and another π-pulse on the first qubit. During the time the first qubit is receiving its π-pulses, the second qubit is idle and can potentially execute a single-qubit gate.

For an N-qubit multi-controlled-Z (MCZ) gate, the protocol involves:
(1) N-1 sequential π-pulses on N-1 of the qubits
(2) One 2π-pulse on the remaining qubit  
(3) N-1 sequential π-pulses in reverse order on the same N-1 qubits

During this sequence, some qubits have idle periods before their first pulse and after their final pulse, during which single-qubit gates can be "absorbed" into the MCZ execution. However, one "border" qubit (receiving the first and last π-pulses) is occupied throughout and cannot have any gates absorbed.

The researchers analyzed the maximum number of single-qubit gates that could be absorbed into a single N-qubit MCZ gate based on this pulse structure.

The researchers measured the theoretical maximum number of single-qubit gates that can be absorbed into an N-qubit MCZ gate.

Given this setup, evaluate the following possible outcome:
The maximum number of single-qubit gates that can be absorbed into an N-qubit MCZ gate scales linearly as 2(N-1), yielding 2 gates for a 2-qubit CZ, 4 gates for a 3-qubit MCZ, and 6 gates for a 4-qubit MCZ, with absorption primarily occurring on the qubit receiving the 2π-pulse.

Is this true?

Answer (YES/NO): YES